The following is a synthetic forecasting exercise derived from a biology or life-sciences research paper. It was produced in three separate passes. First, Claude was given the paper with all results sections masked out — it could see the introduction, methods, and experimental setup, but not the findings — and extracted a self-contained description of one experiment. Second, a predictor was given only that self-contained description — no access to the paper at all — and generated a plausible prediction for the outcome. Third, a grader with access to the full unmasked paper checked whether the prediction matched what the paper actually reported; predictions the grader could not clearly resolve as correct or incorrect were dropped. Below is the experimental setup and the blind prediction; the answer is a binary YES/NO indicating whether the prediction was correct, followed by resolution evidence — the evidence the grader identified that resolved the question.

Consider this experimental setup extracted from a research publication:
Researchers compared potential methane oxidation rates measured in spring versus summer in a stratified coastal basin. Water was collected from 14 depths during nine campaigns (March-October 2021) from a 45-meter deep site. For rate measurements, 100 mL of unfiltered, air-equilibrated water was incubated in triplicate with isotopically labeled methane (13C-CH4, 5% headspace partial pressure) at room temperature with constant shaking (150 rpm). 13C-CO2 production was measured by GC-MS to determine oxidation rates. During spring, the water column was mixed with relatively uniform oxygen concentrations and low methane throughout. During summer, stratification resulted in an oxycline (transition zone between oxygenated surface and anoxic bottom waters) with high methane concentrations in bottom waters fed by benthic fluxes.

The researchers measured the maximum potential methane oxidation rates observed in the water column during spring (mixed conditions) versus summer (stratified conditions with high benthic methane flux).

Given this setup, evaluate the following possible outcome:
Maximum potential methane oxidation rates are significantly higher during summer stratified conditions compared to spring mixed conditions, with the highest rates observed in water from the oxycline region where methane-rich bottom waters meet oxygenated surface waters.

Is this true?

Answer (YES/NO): NO